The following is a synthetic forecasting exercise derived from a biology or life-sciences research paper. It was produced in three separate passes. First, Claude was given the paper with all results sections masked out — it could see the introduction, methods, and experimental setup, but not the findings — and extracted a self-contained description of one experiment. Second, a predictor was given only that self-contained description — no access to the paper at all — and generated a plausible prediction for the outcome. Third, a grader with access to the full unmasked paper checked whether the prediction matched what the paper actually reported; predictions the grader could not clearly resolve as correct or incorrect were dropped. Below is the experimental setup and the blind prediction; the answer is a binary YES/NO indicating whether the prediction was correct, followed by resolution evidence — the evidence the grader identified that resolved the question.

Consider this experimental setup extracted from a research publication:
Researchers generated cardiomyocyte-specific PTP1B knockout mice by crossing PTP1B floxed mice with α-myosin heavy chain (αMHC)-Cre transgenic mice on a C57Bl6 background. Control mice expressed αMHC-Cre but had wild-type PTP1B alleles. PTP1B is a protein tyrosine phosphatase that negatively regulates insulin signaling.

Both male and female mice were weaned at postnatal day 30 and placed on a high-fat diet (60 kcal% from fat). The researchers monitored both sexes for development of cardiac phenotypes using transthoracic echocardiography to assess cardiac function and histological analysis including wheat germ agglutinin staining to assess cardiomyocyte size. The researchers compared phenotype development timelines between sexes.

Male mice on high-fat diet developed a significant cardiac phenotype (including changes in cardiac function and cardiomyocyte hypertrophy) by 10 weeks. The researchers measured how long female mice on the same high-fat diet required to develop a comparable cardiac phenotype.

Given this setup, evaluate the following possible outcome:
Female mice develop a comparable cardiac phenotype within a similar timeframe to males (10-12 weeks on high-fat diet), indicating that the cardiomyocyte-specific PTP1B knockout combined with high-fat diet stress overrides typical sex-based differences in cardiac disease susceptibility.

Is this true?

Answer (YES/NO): NO